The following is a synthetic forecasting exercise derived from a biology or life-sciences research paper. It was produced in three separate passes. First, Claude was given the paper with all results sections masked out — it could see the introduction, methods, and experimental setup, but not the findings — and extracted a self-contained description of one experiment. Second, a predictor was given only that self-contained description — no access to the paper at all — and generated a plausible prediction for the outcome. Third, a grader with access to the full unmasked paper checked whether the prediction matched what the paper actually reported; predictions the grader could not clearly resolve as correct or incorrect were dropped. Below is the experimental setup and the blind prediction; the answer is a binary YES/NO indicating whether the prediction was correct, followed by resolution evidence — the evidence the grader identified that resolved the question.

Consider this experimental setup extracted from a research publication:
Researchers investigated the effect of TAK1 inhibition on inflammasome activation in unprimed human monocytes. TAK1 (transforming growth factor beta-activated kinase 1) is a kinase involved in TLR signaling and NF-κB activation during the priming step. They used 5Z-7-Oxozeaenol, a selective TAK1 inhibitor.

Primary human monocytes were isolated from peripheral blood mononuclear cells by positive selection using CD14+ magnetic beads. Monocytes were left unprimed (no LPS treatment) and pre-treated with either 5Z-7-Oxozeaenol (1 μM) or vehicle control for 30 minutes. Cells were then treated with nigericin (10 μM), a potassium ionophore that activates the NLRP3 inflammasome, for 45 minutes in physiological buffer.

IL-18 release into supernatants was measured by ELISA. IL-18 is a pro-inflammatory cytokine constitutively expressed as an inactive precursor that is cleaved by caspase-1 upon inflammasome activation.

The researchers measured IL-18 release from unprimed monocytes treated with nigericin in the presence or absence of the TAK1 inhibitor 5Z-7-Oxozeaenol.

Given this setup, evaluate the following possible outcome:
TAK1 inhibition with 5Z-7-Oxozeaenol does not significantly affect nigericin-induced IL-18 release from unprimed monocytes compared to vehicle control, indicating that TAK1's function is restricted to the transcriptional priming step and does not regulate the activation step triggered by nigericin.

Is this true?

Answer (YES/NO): NO